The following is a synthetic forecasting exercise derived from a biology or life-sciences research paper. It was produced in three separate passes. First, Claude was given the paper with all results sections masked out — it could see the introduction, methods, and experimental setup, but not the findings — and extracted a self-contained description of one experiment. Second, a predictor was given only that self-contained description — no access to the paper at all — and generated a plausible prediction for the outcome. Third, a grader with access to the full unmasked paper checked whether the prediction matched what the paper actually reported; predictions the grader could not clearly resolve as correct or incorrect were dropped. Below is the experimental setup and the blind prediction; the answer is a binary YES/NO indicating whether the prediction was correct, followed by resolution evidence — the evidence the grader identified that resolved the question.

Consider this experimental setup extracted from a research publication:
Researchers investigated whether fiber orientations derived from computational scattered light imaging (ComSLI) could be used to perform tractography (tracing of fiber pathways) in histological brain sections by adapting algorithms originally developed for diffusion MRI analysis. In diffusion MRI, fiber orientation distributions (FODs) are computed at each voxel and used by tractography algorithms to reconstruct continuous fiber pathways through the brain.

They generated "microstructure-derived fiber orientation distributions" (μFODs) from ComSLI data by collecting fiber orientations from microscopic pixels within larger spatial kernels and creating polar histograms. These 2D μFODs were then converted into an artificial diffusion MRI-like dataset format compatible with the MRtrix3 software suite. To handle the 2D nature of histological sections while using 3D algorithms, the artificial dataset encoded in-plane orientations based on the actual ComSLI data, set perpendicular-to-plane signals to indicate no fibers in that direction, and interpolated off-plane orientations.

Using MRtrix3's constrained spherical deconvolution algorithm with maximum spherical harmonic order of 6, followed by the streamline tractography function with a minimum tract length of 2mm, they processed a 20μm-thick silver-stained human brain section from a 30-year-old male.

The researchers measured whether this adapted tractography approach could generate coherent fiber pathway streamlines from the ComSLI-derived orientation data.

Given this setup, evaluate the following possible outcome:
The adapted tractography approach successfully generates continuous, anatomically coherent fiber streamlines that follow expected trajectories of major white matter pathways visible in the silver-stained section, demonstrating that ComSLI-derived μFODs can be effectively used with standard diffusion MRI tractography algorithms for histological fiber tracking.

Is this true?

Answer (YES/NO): YES